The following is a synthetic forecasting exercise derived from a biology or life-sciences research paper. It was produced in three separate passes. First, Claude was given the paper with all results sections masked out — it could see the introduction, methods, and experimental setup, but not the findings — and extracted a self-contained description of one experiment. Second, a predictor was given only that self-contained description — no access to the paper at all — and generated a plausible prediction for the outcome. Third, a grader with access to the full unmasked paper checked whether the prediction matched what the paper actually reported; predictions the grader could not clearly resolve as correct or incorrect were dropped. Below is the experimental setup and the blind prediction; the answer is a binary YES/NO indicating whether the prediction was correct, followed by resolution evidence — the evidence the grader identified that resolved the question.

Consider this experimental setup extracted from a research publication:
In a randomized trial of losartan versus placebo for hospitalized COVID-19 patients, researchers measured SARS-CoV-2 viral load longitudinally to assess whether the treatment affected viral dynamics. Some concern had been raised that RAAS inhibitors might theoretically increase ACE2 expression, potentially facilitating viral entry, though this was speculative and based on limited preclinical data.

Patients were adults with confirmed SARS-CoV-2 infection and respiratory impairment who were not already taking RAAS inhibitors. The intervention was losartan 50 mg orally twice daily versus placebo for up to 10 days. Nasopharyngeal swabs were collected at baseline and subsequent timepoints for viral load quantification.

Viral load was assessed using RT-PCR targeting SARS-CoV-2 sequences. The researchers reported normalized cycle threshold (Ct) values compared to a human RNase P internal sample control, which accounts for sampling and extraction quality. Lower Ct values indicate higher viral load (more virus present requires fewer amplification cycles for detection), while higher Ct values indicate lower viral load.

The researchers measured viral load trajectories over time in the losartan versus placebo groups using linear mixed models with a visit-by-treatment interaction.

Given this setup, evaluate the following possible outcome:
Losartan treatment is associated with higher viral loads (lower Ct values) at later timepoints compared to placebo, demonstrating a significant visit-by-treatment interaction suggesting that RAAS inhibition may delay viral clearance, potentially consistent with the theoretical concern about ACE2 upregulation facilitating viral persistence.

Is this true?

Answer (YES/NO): NO